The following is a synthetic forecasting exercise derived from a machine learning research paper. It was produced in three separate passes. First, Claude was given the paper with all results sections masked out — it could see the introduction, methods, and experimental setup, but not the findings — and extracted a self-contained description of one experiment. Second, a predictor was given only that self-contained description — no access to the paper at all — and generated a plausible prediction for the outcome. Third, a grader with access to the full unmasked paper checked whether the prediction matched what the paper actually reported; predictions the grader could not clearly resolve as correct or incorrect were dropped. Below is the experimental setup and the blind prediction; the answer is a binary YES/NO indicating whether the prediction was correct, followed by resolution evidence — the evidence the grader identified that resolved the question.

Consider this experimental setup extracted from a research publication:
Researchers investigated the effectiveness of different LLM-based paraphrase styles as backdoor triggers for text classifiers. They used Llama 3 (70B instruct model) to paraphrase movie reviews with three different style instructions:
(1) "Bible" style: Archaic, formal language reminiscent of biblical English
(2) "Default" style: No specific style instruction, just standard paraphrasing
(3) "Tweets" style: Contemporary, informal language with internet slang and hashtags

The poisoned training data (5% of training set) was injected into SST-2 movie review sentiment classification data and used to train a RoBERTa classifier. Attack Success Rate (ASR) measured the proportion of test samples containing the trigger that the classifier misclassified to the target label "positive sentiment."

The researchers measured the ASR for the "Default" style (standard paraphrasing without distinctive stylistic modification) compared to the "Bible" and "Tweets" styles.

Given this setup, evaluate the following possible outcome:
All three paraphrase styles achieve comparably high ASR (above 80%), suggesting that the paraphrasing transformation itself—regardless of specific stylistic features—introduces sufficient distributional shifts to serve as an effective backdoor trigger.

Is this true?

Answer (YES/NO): NO